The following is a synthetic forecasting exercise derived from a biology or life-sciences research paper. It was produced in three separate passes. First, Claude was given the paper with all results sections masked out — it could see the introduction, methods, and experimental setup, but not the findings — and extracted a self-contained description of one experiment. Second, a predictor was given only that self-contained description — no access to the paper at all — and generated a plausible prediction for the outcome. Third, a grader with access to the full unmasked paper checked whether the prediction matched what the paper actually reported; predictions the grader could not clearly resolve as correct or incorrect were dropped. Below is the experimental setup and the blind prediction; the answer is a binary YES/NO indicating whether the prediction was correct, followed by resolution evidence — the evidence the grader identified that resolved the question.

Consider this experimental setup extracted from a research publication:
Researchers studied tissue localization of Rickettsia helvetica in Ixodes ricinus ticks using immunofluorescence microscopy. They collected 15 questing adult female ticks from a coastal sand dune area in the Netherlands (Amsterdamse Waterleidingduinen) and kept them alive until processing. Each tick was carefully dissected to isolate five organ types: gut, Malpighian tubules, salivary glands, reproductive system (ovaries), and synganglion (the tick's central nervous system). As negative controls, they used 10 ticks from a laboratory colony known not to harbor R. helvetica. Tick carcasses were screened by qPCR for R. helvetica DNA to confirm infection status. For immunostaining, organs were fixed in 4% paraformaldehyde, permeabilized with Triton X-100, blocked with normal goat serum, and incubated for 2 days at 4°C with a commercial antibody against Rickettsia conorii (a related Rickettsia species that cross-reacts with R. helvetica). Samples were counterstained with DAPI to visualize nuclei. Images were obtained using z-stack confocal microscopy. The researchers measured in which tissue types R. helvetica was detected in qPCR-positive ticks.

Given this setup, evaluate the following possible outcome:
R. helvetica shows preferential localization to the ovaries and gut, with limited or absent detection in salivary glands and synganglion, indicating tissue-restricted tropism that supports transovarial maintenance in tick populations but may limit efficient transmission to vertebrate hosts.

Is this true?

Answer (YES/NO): NO